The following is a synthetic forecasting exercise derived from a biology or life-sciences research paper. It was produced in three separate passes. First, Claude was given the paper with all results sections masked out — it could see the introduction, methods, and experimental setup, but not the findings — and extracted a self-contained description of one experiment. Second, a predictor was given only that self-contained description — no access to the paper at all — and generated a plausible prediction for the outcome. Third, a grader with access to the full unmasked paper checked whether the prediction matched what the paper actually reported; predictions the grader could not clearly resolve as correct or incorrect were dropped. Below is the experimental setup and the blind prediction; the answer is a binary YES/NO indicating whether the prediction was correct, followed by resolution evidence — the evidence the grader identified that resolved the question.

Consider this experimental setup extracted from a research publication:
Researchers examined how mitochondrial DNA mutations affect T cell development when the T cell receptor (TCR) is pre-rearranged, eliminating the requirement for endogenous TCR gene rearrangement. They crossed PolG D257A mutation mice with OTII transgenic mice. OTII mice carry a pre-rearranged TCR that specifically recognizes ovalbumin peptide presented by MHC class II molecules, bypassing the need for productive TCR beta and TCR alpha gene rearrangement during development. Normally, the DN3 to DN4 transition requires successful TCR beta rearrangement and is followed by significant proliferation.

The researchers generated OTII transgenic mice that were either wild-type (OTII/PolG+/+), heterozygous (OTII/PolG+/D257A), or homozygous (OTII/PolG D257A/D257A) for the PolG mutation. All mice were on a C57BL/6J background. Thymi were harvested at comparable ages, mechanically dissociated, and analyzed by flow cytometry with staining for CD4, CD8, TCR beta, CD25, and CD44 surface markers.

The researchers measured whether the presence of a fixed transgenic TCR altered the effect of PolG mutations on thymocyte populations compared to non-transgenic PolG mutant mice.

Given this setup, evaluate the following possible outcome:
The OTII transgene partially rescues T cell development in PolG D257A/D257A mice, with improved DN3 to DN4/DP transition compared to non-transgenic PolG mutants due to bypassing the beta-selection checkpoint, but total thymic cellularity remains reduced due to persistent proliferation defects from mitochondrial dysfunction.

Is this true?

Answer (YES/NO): YES